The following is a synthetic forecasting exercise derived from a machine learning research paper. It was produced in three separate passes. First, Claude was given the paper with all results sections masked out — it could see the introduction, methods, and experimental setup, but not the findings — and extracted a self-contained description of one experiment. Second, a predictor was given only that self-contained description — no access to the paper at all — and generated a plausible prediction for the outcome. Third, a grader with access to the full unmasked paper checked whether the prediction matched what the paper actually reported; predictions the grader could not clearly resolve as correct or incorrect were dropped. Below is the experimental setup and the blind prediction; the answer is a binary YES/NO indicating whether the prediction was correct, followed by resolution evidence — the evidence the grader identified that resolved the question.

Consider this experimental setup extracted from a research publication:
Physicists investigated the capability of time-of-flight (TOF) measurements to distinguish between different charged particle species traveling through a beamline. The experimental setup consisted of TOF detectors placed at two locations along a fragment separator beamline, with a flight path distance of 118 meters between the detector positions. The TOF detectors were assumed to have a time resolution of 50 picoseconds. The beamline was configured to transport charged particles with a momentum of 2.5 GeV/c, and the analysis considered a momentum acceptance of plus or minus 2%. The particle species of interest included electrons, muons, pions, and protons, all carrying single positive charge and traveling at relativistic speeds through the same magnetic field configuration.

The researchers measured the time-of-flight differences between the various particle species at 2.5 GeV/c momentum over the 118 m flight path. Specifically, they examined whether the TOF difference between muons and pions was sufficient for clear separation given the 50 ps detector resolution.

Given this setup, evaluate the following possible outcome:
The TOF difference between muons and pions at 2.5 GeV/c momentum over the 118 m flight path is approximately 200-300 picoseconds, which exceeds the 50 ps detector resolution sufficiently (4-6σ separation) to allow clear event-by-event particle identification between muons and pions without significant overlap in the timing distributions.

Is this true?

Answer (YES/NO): NO